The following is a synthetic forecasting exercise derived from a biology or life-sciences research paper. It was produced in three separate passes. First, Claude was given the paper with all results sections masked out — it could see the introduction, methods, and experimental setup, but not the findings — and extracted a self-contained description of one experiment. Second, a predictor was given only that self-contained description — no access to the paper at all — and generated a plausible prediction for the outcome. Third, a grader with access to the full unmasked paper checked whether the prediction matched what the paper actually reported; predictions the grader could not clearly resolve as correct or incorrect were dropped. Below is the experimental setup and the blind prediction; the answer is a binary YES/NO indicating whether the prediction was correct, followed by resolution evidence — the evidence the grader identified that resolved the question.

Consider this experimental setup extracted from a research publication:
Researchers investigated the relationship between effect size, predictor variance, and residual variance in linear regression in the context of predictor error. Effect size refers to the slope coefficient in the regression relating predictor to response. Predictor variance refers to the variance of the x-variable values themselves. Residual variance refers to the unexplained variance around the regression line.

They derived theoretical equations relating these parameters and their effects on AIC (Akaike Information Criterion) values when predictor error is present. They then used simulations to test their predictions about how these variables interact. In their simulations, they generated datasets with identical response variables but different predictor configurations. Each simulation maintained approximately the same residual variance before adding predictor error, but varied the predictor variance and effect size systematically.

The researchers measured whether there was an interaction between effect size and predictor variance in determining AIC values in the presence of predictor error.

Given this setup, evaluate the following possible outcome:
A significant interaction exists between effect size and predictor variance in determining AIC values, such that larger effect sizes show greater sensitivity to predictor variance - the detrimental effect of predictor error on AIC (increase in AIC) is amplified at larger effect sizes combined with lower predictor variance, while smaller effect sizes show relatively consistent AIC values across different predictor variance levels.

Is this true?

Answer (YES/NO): NO